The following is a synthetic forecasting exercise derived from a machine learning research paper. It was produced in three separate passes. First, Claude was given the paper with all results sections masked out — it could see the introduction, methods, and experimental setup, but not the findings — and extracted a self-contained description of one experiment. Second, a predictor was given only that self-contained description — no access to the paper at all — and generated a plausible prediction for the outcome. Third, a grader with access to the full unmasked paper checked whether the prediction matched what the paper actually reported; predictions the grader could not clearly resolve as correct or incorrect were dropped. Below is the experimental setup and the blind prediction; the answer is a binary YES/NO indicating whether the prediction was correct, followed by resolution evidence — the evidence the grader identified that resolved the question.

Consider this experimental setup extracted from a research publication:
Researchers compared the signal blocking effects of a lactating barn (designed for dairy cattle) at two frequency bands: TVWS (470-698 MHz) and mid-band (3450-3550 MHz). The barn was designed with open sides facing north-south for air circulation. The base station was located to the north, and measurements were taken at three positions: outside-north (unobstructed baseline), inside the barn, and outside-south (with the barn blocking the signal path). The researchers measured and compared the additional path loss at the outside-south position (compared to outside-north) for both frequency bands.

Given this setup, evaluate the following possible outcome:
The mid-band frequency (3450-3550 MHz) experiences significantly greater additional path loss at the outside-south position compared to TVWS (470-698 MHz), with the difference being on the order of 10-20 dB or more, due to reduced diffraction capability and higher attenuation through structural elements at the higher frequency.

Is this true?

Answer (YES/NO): NO